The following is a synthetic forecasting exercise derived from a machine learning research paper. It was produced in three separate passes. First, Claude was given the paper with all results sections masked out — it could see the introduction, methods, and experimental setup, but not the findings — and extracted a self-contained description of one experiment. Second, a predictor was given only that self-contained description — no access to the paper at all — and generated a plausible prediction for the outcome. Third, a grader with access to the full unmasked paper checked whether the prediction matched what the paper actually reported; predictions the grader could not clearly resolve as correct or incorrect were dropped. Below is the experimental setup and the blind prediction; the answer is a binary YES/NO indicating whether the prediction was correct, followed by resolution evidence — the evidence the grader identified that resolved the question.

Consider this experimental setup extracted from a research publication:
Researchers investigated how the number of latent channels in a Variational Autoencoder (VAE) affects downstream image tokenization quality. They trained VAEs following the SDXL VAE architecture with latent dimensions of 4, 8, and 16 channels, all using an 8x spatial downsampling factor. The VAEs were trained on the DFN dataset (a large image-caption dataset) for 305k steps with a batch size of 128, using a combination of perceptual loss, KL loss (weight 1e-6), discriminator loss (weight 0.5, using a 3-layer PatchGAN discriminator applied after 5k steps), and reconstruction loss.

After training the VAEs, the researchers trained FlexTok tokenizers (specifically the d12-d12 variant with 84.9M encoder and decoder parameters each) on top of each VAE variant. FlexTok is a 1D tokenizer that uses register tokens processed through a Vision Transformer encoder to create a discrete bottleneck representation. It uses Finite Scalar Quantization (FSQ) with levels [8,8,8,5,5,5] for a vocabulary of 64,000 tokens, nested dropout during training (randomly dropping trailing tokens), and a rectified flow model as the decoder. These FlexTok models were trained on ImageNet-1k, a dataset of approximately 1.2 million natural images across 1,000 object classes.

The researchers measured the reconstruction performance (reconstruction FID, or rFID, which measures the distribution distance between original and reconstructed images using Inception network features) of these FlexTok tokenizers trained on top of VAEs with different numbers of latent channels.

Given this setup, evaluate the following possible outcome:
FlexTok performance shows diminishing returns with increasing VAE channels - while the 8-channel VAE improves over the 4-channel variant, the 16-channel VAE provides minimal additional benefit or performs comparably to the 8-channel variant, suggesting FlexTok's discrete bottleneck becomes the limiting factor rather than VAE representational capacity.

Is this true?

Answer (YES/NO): NO